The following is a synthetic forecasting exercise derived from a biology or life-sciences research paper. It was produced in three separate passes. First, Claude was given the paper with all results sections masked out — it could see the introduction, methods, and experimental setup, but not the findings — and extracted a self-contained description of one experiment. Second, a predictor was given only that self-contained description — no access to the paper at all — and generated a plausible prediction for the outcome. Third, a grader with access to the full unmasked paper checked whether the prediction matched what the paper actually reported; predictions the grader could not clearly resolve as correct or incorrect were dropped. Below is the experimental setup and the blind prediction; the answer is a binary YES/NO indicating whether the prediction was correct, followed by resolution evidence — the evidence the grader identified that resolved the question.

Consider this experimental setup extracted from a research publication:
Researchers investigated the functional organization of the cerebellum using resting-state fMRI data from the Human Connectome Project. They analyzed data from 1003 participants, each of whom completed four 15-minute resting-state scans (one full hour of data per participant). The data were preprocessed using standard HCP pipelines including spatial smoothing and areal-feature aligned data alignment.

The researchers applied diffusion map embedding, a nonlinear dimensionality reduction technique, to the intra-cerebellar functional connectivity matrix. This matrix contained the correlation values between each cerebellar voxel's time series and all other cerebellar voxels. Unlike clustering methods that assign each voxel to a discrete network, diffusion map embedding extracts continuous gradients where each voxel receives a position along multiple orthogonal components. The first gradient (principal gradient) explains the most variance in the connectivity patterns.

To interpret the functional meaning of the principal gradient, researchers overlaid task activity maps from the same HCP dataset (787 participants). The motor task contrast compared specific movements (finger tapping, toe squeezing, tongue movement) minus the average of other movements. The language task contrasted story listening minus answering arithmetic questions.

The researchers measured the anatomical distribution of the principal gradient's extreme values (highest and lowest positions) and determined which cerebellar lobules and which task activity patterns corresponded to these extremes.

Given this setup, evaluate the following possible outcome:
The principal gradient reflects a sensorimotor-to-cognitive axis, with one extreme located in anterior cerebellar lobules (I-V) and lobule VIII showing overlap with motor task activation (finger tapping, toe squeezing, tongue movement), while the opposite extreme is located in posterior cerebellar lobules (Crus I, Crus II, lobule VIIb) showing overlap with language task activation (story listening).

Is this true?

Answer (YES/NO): NO